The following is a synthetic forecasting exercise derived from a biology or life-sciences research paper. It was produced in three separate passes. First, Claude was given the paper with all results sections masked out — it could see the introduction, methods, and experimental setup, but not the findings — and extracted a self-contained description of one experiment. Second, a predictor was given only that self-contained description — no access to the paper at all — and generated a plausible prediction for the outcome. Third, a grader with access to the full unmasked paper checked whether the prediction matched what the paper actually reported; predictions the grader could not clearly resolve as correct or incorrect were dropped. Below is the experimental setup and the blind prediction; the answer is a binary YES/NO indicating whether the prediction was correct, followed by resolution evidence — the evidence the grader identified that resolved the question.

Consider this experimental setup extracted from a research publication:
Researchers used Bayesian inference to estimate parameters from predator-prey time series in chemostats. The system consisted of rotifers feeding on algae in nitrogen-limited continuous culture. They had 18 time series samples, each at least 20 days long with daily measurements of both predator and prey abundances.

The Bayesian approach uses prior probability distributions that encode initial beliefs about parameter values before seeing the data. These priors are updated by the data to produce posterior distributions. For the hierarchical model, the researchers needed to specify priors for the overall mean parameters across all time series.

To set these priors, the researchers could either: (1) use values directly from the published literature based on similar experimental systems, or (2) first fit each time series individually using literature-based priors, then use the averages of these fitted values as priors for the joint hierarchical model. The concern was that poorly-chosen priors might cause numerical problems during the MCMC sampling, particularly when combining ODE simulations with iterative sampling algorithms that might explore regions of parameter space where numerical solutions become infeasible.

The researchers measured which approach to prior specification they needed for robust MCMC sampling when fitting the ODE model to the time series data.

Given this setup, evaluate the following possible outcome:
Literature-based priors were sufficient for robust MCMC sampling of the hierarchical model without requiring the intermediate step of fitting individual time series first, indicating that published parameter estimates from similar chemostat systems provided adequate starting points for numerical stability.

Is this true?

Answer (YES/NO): NO